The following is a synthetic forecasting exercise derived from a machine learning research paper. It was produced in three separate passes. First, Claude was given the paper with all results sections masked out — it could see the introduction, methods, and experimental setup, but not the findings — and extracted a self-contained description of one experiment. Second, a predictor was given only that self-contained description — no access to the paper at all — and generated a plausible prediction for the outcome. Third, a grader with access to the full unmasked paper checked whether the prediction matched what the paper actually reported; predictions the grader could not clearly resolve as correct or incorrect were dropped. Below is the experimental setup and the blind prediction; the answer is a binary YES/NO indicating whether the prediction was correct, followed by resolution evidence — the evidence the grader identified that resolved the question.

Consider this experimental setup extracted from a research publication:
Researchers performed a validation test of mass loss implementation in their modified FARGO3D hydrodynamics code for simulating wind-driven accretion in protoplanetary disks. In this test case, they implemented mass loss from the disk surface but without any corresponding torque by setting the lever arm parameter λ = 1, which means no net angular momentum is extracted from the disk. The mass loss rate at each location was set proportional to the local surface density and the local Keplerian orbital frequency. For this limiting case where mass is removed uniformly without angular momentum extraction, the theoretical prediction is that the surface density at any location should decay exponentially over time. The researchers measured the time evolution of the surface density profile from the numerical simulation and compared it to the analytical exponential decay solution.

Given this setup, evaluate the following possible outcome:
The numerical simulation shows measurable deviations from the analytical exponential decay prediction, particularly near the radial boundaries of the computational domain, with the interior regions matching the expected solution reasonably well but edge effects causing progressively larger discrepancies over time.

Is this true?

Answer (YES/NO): NO